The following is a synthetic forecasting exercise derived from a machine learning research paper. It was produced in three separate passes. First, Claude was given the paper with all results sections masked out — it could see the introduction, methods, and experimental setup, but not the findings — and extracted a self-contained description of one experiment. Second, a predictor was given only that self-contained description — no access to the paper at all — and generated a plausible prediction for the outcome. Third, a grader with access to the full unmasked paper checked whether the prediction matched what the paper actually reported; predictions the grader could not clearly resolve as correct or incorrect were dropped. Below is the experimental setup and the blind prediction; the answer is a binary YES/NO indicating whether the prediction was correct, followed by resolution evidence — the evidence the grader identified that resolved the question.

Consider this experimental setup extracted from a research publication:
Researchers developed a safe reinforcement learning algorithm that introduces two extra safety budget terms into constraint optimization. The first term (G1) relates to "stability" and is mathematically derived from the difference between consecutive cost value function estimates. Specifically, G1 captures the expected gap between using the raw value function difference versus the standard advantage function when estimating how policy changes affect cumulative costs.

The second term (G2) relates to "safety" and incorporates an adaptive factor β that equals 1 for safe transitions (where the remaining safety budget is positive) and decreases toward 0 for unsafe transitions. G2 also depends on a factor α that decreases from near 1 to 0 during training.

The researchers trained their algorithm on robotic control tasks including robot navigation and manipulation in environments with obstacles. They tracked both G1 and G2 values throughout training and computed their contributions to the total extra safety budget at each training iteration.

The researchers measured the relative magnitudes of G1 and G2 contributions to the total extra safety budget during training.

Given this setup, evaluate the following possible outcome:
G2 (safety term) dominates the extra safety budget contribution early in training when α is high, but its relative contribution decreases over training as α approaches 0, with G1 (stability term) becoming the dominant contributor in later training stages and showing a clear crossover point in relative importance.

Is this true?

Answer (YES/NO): NO